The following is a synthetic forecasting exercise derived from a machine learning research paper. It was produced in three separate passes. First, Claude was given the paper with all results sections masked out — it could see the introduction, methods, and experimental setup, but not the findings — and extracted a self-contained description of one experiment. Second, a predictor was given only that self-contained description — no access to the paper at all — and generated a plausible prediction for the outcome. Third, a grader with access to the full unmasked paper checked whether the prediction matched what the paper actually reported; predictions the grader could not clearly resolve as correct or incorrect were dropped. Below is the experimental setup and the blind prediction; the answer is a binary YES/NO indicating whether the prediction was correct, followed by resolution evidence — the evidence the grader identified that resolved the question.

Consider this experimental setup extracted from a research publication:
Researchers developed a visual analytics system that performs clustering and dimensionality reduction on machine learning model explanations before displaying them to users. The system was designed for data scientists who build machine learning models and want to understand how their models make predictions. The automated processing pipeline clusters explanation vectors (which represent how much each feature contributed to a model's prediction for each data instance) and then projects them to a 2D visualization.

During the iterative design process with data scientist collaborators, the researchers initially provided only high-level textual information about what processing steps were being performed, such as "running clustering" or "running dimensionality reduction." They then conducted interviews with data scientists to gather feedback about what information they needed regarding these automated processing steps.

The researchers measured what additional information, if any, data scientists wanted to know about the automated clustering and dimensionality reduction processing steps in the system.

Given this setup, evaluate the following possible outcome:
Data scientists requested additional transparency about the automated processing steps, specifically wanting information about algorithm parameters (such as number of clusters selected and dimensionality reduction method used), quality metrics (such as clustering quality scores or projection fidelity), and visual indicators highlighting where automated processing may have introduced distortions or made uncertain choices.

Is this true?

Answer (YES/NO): NO